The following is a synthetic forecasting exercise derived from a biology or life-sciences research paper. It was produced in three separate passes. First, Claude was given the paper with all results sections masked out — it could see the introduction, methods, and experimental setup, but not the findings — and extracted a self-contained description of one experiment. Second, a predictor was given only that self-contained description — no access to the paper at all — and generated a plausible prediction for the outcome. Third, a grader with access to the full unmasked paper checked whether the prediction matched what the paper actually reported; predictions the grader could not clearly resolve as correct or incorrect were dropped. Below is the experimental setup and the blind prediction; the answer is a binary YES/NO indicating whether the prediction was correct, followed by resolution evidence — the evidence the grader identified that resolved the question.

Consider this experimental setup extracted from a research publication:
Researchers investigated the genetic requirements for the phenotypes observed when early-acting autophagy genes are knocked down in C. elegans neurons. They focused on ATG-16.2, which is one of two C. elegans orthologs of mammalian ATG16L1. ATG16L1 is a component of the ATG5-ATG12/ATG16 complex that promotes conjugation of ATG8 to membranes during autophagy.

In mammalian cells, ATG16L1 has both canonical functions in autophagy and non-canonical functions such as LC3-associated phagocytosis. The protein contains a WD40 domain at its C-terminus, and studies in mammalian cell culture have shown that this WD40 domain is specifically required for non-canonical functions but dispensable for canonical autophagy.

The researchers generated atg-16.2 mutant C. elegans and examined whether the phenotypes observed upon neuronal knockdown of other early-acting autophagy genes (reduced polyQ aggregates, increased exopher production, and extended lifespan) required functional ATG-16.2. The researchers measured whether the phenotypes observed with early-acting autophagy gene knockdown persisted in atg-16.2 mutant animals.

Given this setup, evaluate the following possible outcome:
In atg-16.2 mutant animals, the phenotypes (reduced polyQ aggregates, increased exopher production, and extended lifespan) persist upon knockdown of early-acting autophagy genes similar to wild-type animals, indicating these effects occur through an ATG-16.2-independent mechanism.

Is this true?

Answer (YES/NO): NO